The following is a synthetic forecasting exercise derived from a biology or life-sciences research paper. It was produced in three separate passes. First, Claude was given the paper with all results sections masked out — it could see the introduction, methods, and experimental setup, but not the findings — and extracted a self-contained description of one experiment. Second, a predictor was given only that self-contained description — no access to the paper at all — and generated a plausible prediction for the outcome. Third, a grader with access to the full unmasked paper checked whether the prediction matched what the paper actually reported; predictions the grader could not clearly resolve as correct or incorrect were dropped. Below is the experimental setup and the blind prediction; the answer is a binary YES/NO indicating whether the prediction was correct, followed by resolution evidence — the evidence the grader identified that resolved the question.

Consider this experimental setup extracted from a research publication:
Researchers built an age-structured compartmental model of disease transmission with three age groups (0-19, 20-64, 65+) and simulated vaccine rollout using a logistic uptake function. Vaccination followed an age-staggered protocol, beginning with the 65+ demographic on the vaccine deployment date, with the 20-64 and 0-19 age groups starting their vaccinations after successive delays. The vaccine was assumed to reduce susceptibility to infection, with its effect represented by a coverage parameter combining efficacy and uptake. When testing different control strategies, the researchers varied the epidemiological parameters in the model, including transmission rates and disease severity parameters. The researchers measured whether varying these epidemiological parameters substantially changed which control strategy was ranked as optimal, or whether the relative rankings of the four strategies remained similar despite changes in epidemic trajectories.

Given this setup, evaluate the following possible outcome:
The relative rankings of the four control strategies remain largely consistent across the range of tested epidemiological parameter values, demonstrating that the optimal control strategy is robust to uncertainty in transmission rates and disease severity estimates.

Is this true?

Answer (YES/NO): YES